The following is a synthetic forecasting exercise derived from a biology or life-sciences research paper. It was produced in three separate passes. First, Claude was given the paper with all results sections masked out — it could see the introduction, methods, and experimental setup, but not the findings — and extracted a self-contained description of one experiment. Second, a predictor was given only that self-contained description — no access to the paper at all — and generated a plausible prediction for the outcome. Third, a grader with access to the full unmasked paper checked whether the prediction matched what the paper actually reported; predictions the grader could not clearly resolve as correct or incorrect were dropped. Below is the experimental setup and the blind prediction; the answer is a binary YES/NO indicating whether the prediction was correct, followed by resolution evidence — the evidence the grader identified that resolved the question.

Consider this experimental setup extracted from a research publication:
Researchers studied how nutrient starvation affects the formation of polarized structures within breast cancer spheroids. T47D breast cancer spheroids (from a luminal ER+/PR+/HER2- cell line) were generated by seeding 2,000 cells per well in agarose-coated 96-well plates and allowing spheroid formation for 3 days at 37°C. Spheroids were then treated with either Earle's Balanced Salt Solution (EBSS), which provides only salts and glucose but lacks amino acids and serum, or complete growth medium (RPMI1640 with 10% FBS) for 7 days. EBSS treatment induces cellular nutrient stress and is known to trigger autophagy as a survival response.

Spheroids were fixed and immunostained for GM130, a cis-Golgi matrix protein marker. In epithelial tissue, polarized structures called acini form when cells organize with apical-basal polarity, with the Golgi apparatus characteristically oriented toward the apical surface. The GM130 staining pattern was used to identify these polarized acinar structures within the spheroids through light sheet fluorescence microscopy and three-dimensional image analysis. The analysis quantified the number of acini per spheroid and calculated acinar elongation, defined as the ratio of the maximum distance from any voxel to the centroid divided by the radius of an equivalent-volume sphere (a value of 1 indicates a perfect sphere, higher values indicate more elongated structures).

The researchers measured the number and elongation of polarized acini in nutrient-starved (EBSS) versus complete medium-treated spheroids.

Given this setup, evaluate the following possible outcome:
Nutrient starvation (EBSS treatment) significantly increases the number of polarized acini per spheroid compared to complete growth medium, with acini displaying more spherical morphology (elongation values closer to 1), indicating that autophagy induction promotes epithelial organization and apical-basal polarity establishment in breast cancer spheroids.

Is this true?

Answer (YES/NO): NO